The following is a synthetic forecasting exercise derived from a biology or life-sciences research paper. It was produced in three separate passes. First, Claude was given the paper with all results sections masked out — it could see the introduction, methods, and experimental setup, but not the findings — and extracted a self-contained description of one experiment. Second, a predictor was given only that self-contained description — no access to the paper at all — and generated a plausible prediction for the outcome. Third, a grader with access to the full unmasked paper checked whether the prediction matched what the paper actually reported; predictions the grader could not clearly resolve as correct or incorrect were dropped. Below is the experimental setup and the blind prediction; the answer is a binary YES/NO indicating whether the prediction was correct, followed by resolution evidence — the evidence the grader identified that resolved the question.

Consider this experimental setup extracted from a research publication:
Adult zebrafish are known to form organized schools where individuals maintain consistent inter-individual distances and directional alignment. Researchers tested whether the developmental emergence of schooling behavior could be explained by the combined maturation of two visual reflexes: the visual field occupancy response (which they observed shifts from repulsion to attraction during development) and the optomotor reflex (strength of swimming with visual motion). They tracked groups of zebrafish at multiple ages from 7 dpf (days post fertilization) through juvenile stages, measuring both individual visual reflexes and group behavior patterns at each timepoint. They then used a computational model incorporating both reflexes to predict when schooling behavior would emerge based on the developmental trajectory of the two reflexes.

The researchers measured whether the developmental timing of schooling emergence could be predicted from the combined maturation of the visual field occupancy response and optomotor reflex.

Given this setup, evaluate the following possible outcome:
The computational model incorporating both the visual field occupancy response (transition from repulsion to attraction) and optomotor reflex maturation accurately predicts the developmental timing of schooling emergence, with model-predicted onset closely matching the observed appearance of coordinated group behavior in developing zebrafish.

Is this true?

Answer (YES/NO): NO